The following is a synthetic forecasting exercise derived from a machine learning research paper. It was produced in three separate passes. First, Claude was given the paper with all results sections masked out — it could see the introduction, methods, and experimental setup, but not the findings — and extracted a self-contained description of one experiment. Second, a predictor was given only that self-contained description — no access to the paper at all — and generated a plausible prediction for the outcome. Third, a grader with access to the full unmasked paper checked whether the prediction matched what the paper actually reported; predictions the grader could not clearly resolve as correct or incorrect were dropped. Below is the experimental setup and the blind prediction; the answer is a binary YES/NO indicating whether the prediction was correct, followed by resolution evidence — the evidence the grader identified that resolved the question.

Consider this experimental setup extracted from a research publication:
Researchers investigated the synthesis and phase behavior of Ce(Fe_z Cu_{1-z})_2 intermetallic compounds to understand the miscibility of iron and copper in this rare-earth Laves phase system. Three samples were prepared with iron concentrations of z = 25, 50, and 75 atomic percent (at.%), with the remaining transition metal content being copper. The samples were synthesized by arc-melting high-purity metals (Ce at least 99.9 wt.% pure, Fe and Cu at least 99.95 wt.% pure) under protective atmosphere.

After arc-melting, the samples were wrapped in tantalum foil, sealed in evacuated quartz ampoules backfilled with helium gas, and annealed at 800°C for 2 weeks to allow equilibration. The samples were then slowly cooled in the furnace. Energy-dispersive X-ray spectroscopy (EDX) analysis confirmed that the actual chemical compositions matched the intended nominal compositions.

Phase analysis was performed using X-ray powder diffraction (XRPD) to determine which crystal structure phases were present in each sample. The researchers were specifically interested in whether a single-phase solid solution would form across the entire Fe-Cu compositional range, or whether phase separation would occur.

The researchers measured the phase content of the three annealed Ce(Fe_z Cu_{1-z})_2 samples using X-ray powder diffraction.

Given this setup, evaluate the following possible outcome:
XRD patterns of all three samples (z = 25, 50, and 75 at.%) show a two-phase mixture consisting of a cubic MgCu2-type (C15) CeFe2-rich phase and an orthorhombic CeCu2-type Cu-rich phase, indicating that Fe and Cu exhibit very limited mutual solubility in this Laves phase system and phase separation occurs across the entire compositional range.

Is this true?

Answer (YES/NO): YES